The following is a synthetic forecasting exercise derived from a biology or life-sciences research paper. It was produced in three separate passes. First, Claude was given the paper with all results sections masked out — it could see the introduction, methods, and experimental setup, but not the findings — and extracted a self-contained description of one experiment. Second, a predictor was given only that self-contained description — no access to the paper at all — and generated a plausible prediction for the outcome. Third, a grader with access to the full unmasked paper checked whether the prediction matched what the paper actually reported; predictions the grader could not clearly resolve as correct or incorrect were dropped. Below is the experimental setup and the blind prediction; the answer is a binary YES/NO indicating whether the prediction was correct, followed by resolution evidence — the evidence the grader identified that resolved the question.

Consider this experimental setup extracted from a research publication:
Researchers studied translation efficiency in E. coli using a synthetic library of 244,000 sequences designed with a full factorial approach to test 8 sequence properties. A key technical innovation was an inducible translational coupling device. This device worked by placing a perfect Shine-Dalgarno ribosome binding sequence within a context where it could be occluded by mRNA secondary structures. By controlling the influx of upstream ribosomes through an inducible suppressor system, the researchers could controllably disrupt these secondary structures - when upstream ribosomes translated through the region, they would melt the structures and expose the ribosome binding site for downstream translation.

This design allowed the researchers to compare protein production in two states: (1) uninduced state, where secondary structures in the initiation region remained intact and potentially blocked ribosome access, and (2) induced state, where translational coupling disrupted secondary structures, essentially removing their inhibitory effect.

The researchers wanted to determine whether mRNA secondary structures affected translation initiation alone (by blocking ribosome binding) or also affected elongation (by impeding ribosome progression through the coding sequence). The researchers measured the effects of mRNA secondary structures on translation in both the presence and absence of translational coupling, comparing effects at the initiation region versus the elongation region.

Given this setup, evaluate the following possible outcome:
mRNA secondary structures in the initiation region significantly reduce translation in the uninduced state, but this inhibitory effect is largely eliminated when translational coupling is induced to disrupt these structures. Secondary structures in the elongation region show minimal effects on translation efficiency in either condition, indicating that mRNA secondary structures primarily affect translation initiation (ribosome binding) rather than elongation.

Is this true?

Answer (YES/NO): NO